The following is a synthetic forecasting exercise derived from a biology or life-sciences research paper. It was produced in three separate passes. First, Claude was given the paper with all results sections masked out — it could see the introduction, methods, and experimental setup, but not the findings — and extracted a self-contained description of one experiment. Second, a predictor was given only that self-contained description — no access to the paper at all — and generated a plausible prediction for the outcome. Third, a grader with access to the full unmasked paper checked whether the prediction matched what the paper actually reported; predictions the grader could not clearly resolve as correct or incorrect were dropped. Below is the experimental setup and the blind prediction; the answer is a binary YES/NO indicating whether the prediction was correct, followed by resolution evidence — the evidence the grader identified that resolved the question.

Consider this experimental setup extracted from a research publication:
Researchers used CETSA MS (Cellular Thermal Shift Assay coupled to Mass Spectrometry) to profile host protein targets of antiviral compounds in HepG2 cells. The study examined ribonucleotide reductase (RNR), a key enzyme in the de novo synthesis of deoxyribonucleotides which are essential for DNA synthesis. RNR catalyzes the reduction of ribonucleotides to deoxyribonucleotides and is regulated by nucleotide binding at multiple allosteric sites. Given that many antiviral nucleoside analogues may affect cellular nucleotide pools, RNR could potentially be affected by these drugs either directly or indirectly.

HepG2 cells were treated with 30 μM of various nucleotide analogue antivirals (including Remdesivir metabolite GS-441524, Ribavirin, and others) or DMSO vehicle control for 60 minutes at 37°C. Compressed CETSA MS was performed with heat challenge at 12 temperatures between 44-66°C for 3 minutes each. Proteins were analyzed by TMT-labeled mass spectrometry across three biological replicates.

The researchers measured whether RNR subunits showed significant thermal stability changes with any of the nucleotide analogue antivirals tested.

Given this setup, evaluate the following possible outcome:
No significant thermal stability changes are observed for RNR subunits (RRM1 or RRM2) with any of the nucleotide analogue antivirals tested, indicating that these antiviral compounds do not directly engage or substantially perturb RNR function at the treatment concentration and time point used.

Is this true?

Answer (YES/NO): YES